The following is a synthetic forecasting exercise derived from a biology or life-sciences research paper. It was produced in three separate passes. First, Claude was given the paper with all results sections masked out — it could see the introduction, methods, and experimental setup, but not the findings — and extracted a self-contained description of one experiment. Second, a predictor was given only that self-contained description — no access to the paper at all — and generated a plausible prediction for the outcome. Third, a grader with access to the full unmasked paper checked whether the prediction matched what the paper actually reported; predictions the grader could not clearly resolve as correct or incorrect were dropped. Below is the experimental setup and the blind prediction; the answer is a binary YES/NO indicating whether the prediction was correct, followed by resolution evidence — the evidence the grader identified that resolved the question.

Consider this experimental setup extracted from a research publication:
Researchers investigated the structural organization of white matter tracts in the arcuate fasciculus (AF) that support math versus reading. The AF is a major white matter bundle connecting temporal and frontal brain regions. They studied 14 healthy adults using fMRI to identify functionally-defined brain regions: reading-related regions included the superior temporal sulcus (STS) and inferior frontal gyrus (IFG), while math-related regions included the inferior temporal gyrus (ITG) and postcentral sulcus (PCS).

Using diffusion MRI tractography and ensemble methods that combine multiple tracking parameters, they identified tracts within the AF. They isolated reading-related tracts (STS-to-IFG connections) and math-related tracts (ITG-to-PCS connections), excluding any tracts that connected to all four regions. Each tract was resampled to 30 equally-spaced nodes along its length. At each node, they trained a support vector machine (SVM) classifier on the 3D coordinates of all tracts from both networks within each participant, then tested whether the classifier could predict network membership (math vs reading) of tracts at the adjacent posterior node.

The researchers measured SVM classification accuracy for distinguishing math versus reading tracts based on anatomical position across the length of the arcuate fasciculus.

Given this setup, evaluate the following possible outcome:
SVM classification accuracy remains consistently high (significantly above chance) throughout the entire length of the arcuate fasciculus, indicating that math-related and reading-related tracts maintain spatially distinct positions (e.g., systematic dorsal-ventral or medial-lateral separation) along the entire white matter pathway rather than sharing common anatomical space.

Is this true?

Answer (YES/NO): YES